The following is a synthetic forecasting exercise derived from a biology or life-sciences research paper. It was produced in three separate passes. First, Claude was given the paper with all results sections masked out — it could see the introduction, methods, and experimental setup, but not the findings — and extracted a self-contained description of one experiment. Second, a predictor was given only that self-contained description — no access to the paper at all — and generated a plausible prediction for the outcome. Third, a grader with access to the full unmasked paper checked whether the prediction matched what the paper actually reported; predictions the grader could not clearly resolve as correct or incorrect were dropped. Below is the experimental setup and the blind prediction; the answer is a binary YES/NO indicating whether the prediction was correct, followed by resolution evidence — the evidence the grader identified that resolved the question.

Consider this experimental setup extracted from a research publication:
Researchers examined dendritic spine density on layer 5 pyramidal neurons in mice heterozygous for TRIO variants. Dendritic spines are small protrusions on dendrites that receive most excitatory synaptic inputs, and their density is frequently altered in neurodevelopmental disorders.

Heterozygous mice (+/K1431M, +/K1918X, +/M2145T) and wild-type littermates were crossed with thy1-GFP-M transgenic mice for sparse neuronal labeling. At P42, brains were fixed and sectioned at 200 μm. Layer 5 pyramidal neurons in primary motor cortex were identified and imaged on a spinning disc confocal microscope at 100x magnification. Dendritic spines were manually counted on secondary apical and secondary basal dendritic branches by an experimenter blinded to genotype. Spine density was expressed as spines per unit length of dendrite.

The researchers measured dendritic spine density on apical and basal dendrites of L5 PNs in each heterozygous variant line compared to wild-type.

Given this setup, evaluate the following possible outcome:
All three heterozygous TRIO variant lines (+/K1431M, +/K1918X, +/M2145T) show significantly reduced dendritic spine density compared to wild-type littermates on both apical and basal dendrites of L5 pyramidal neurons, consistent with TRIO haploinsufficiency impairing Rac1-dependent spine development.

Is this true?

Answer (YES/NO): NO